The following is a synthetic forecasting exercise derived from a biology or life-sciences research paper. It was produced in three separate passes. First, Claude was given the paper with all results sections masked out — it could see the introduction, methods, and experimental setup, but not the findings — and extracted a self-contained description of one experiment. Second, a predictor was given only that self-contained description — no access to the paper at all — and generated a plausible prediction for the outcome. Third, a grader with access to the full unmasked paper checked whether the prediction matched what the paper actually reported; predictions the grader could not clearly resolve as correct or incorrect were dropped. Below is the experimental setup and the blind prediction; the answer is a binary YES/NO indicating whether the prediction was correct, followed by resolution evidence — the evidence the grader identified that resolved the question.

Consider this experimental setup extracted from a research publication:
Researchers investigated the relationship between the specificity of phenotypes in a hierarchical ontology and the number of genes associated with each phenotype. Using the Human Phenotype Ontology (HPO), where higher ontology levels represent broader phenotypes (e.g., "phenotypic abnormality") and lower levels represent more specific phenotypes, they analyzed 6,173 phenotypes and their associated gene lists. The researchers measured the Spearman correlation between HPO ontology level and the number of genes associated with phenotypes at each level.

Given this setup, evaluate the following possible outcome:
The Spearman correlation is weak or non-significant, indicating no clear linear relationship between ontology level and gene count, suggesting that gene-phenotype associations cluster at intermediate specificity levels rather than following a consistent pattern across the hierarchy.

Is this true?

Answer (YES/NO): NO